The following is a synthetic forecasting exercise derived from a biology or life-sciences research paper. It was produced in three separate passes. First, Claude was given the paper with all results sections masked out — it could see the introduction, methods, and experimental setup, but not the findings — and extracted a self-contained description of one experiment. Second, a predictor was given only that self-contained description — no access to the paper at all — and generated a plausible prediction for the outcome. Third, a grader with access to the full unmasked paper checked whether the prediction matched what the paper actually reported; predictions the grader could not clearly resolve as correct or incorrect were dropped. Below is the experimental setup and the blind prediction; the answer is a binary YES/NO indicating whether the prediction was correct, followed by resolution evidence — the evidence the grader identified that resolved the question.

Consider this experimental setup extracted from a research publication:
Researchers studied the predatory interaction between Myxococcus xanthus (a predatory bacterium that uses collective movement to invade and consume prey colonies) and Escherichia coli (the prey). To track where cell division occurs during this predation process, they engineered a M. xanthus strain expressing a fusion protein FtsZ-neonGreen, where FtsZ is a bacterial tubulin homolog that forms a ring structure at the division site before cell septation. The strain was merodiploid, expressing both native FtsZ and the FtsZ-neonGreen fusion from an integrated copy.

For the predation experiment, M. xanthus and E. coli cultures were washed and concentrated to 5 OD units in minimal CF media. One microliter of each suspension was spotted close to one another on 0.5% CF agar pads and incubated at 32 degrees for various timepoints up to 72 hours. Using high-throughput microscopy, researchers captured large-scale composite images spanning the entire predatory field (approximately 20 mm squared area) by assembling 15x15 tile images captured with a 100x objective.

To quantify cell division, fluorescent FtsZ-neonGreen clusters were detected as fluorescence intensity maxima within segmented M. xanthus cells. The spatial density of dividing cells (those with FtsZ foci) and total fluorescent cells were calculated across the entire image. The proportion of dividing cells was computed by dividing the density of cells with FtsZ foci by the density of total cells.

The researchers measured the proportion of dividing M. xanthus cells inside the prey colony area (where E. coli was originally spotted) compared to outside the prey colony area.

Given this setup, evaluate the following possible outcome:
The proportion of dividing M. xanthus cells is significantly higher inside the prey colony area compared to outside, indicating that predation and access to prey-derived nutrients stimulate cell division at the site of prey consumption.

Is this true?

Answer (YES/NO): YES